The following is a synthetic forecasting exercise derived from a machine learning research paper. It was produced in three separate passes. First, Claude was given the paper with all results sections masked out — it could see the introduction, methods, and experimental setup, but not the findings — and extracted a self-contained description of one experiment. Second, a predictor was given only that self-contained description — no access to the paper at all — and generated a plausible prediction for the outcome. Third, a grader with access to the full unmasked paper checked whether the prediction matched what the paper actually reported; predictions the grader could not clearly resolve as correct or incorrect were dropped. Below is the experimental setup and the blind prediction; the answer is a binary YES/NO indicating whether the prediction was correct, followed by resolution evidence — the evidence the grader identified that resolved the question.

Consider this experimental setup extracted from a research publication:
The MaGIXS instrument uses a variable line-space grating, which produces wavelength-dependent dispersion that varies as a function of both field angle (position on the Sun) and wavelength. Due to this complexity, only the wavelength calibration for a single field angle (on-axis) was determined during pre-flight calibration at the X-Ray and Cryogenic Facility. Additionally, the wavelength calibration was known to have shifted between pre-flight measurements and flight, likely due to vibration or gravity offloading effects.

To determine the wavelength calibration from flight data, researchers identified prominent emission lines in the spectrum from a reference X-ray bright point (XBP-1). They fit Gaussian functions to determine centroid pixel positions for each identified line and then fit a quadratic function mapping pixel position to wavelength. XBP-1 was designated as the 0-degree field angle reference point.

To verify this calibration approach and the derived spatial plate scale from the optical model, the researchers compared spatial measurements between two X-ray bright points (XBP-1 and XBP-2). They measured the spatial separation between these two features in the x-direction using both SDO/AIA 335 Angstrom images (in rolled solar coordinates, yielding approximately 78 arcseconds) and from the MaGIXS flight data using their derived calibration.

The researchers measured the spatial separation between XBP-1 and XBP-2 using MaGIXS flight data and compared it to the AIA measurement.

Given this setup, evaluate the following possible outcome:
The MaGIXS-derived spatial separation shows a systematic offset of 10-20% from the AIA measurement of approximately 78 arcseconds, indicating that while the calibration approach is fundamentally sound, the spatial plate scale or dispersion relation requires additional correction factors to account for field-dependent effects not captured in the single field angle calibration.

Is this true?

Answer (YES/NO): NO